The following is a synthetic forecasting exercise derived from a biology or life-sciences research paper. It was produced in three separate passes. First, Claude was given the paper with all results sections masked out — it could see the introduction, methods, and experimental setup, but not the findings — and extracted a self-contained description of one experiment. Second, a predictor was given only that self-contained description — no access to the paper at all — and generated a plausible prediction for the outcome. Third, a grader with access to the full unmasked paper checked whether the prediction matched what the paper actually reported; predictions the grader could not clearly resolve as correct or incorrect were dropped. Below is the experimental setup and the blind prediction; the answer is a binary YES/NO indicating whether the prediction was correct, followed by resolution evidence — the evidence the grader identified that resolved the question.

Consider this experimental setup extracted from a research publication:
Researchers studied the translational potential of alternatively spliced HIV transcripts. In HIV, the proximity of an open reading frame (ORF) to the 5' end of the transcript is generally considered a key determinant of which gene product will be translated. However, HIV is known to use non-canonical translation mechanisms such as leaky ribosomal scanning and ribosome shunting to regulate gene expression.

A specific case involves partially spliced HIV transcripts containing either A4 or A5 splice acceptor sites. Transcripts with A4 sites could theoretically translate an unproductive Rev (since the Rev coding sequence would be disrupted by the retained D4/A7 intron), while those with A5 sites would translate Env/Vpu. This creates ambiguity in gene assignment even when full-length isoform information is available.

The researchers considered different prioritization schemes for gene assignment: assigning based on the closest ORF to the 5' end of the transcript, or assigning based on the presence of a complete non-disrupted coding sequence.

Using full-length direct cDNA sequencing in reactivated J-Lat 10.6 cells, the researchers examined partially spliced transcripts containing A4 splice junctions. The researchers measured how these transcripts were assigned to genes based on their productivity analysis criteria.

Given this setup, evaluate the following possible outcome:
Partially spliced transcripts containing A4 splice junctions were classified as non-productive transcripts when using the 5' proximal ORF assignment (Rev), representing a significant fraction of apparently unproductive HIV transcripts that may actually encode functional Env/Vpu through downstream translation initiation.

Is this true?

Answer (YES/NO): NO